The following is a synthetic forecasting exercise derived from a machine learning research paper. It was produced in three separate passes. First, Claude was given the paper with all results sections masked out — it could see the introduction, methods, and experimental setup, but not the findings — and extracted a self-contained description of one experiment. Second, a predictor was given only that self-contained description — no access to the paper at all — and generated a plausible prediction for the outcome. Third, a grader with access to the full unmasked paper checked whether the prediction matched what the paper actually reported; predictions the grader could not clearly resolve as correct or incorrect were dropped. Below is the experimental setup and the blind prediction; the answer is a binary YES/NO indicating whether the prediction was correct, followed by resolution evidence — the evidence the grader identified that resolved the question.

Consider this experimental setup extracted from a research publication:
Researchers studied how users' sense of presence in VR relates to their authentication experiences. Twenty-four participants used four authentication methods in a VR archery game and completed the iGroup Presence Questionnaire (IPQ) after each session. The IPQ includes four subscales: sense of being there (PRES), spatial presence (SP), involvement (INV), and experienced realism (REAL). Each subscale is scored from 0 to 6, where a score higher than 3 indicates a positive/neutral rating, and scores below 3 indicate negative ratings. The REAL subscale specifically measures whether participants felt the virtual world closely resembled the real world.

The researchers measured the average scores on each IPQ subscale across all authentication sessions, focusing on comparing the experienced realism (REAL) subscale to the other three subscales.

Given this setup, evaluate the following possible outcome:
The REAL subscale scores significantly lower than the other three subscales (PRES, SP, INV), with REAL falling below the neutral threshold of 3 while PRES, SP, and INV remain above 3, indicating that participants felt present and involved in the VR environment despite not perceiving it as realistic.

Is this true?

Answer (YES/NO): YES